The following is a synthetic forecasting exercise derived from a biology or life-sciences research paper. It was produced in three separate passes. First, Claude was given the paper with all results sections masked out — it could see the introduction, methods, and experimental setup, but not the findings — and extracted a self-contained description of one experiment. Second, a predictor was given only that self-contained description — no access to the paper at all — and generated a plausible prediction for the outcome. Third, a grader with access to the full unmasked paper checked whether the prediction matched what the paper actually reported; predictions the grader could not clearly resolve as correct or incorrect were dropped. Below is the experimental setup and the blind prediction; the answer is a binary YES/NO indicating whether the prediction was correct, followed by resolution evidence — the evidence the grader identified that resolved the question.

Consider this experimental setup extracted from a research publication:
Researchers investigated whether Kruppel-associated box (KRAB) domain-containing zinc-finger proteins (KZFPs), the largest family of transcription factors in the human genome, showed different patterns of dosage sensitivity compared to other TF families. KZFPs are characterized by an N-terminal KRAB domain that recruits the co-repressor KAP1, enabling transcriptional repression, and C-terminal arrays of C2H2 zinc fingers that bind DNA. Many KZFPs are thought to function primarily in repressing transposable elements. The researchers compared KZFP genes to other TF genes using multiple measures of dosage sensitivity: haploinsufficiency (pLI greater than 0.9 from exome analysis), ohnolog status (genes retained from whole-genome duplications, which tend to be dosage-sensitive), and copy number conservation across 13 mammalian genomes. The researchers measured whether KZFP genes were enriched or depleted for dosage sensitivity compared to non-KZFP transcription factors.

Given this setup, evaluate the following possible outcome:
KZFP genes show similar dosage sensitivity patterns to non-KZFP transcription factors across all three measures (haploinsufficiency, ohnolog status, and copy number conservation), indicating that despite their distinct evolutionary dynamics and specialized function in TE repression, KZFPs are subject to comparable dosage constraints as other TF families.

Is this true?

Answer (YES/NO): NO